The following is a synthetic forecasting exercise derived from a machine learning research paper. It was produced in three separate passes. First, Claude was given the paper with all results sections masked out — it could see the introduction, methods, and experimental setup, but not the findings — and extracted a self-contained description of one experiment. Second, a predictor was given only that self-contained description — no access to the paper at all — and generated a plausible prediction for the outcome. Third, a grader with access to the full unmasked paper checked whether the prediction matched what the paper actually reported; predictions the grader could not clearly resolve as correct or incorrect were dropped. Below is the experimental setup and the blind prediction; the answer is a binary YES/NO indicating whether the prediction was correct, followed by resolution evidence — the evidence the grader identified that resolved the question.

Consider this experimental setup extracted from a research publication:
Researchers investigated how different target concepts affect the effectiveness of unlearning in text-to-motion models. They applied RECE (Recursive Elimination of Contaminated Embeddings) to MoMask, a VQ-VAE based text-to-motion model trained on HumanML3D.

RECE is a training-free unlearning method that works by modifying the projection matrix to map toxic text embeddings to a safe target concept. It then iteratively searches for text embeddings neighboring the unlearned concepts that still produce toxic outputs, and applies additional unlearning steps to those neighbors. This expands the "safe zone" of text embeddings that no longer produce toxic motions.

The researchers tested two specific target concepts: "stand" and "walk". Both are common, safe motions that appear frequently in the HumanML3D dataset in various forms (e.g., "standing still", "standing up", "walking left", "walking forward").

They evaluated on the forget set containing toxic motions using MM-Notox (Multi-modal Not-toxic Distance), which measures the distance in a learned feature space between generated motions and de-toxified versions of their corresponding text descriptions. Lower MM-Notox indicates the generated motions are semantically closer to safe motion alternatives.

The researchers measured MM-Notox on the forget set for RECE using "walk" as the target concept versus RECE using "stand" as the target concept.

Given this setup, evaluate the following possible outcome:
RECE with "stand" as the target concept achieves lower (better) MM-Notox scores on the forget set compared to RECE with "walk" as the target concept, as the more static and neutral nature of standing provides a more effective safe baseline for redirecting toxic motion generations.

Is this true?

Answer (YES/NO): YES